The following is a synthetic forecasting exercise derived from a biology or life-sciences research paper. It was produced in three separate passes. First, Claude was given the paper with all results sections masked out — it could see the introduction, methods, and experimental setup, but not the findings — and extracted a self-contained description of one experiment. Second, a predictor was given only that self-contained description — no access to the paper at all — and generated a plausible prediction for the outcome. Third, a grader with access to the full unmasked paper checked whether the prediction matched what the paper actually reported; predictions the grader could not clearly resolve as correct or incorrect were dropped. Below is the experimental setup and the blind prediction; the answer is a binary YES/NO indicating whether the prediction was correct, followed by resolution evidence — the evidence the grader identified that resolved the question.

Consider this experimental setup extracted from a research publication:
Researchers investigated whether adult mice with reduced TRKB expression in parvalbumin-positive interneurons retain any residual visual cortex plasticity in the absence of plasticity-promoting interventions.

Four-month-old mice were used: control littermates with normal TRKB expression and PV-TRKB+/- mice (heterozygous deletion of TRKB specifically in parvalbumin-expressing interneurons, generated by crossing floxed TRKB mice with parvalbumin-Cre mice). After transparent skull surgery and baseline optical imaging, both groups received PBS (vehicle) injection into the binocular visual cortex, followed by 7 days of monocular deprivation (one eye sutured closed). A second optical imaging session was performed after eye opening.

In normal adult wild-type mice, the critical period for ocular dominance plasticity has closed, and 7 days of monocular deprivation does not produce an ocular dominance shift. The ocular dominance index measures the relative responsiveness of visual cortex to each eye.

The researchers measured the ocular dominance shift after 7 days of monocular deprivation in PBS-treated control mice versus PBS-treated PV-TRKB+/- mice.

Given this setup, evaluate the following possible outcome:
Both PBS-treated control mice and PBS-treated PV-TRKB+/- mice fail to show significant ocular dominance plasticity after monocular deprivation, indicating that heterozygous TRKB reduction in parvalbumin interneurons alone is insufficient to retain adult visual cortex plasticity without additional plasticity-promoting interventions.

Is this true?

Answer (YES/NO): YES